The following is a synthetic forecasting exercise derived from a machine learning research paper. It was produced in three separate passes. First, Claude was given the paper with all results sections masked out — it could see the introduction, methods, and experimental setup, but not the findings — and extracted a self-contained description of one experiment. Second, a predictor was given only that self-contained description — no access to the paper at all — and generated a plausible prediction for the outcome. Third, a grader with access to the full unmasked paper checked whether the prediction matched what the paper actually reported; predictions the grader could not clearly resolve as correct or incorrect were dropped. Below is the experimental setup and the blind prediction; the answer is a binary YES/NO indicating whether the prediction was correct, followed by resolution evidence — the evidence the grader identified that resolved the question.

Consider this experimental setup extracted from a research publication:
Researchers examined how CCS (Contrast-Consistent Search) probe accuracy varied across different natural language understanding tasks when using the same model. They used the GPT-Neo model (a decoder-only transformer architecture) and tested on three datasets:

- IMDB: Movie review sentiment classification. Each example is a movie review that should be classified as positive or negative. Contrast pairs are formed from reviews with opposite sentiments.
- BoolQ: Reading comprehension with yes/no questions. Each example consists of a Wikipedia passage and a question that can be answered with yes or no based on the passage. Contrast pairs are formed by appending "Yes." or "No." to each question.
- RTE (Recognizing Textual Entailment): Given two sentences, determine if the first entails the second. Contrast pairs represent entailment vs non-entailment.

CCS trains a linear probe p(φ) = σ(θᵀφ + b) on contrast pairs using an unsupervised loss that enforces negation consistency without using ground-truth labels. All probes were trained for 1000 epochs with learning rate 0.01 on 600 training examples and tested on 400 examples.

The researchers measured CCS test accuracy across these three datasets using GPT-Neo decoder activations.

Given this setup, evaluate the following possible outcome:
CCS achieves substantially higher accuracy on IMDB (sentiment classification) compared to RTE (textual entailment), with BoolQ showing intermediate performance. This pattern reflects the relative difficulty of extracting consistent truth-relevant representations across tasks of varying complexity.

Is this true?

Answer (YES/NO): NO